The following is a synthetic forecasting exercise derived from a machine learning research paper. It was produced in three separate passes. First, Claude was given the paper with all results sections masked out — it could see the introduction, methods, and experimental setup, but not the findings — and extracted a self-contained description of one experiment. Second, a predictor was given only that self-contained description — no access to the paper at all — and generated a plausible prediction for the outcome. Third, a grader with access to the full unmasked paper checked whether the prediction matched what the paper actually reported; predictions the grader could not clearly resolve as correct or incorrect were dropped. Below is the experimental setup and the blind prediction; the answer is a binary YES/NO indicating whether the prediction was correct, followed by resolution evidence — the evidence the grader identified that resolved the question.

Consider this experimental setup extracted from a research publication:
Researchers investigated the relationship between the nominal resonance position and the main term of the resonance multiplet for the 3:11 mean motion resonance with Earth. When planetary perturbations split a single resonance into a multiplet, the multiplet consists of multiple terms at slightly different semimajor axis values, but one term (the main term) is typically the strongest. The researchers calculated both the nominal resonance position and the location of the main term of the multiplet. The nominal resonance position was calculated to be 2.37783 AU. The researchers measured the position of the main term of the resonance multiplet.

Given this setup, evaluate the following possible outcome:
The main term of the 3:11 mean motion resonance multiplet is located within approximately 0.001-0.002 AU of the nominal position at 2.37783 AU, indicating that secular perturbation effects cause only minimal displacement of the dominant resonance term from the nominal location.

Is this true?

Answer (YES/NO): NO